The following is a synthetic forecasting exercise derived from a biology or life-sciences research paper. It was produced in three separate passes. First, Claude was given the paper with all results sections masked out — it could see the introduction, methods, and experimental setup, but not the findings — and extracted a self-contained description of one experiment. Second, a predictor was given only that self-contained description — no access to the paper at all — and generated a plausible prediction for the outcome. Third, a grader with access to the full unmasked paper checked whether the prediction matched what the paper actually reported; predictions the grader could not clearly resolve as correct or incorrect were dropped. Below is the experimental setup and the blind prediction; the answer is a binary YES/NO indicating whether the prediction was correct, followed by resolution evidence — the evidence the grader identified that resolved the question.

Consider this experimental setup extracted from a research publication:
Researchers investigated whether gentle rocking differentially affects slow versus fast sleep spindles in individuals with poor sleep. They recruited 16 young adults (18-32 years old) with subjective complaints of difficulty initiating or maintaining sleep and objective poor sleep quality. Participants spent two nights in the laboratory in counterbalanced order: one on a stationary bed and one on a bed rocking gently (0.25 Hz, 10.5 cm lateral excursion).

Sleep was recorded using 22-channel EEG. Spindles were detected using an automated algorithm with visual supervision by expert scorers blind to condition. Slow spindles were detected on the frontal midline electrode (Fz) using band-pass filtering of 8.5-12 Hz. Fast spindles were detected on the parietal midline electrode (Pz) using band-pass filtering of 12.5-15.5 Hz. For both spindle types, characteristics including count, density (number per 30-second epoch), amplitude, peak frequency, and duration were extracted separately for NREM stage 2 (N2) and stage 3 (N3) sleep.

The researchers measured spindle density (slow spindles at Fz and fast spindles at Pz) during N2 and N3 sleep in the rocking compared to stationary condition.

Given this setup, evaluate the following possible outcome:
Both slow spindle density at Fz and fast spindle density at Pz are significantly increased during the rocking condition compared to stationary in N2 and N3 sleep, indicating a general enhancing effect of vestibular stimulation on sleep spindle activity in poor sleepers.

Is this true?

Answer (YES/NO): NO